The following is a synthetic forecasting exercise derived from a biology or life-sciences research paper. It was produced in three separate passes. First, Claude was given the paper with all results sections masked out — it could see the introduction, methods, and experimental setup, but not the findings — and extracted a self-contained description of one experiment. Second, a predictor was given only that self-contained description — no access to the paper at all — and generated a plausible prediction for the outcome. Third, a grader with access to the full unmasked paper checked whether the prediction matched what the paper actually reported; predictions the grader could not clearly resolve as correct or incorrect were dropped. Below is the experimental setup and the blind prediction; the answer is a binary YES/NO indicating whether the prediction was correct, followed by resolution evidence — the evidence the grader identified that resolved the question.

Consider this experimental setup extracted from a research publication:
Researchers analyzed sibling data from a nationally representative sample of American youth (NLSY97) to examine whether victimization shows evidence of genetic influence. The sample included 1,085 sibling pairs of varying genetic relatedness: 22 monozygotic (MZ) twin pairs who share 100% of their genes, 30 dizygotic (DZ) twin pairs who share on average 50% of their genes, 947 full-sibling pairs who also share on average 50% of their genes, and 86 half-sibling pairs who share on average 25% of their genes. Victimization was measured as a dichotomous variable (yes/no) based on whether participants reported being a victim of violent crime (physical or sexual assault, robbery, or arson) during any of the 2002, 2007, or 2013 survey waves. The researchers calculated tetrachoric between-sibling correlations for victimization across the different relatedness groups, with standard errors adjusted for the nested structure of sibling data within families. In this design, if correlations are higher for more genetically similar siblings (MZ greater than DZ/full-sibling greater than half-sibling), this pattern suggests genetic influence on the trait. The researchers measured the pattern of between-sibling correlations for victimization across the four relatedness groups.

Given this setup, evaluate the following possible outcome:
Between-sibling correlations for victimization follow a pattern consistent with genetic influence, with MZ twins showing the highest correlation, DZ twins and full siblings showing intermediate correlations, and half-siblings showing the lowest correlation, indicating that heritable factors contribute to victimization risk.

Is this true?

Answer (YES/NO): YES